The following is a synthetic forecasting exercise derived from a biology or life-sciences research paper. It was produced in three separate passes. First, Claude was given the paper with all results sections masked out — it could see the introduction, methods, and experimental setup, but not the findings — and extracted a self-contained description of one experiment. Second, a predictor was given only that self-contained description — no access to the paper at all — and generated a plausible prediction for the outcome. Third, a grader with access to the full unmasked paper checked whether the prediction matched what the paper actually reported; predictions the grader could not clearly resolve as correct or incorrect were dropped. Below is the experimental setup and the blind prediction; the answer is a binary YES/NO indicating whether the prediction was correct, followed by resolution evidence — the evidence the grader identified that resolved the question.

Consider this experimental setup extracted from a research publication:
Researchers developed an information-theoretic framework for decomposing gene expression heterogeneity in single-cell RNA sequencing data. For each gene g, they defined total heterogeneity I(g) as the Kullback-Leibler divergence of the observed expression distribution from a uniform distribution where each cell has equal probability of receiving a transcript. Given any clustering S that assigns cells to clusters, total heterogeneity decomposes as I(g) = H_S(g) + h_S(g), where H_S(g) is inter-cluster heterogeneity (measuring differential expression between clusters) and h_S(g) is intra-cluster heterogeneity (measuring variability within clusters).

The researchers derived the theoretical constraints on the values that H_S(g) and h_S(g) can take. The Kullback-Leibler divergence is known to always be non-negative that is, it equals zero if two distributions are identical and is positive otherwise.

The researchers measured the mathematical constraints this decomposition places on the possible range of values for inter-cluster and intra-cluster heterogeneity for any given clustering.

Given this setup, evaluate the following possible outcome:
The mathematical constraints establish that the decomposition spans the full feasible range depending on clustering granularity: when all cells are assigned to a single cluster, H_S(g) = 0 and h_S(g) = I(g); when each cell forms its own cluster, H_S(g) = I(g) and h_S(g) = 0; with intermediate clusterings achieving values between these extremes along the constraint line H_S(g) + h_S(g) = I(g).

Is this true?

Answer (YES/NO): YES